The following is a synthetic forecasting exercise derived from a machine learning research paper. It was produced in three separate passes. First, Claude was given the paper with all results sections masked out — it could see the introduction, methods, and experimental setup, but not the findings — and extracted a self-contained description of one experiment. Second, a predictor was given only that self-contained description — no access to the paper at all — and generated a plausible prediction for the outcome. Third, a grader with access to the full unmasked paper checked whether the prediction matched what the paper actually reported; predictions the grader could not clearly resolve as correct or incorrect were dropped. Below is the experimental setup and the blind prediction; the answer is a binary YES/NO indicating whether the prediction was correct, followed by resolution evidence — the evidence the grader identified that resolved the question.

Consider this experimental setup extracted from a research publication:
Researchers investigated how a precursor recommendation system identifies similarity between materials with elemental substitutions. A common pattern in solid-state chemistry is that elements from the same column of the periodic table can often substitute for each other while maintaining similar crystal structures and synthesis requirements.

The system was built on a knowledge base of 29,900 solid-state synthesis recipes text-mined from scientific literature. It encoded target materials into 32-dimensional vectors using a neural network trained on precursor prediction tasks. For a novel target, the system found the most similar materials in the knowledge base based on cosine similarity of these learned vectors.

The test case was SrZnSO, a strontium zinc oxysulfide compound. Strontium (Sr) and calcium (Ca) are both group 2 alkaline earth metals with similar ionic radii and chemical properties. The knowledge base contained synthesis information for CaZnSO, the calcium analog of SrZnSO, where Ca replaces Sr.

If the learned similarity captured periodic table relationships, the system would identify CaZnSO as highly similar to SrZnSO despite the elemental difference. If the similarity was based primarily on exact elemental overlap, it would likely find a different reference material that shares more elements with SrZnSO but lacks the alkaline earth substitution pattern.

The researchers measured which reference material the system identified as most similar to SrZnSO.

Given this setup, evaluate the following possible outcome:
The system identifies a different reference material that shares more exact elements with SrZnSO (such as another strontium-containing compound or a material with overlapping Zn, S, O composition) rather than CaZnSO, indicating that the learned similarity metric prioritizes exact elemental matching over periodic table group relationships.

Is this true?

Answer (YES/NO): NO